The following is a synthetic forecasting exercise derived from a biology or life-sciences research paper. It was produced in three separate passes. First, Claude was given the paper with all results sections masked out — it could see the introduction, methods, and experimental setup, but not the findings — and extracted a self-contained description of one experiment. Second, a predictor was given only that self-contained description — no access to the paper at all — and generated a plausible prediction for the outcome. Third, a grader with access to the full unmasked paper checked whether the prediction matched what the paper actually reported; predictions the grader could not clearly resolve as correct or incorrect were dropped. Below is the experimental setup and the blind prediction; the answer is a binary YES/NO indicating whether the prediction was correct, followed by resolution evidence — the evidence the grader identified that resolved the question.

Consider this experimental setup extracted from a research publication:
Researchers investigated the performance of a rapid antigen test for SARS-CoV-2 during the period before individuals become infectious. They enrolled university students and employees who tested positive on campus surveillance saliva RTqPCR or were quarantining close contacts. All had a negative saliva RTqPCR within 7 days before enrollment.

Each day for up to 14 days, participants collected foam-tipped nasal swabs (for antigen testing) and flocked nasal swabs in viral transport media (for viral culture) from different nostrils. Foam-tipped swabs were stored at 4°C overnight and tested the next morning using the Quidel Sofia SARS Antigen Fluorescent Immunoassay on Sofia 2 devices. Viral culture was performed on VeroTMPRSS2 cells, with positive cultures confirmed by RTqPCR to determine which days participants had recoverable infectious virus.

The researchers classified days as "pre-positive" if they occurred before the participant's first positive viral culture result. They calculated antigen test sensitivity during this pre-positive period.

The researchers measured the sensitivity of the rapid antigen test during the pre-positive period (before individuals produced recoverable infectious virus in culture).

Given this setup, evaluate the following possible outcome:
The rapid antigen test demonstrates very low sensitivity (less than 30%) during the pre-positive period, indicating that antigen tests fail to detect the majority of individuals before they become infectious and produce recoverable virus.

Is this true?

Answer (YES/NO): NO